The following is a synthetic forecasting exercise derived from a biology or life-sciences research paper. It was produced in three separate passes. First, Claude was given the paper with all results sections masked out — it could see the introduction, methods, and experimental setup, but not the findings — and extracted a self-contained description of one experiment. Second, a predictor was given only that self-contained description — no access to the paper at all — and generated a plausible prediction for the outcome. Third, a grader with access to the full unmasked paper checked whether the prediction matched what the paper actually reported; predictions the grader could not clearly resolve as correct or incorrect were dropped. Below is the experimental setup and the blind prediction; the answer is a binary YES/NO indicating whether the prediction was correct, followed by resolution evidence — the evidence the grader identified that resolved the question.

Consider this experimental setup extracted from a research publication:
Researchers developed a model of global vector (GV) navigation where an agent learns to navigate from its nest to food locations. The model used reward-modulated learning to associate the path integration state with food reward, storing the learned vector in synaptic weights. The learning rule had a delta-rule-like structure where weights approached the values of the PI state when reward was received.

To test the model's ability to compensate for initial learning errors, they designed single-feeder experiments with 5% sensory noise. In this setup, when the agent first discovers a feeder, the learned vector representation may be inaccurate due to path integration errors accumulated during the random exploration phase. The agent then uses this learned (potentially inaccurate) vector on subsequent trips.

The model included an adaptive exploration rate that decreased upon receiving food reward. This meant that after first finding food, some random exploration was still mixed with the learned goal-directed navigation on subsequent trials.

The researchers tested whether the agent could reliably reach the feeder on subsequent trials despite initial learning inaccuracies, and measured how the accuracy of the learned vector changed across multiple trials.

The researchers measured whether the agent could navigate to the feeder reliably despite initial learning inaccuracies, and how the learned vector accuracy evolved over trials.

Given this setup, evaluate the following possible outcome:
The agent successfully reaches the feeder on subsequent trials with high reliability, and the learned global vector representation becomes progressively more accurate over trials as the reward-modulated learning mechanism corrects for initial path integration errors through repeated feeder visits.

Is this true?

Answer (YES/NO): YES